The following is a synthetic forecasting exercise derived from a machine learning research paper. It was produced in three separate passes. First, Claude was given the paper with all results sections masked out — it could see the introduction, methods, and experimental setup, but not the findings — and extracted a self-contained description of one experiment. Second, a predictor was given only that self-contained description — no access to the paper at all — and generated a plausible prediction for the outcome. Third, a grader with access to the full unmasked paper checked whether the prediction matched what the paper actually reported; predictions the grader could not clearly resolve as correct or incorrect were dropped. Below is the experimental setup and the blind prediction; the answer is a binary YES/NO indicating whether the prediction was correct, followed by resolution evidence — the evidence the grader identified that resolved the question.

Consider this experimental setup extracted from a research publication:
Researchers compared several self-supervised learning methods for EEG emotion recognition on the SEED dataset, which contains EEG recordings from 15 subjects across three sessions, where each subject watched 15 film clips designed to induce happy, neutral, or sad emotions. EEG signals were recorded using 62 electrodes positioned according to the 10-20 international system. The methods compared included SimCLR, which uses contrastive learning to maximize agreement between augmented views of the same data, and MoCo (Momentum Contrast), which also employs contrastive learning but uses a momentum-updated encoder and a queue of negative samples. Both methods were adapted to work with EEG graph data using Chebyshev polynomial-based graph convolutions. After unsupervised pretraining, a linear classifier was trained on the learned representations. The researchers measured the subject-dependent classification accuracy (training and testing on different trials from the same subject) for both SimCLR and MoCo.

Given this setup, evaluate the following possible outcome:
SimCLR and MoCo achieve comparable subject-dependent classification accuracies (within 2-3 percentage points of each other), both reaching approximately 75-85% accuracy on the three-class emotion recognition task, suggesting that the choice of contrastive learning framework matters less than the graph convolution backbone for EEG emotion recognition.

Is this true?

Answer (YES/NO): NO